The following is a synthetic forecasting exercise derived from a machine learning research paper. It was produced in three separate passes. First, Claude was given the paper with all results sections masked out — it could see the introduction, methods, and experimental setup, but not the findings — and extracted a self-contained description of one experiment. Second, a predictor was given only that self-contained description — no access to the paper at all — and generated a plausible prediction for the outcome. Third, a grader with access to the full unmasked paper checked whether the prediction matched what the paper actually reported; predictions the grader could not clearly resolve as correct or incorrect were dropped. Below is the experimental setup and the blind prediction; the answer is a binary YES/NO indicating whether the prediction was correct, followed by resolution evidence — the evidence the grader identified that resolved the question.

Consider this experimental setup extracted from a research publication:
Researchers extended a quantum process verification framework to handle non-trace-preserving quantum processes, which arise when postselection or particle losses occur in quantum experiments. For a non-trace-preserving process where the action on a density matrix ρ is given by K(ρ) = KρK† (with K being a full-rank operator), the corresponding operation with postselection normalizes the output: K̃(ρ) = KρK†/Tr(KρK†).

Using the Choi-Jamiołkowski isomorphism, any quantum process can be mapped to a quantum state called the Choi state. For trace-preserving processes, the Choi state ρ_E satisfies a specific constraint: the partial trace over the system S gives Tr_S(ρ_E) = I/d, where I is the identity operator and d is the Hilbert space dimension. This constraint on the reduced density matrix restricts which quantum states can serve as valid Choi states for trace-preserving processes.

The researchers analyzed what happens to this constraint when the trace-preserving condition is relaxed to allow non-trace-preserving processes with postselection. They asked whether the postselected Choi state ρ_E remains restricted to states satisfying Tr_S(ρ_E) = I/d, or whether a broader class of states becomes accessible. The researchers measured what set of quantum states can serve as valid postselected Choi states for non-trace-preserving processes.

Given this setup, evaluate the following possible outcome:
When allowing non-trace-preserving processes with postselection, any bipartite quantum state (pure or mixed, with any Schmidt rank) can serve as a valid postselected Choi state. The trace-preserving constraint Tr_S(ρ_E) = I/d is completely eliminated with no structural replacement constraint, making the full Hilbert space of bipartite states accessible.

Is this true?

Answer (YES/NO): YES